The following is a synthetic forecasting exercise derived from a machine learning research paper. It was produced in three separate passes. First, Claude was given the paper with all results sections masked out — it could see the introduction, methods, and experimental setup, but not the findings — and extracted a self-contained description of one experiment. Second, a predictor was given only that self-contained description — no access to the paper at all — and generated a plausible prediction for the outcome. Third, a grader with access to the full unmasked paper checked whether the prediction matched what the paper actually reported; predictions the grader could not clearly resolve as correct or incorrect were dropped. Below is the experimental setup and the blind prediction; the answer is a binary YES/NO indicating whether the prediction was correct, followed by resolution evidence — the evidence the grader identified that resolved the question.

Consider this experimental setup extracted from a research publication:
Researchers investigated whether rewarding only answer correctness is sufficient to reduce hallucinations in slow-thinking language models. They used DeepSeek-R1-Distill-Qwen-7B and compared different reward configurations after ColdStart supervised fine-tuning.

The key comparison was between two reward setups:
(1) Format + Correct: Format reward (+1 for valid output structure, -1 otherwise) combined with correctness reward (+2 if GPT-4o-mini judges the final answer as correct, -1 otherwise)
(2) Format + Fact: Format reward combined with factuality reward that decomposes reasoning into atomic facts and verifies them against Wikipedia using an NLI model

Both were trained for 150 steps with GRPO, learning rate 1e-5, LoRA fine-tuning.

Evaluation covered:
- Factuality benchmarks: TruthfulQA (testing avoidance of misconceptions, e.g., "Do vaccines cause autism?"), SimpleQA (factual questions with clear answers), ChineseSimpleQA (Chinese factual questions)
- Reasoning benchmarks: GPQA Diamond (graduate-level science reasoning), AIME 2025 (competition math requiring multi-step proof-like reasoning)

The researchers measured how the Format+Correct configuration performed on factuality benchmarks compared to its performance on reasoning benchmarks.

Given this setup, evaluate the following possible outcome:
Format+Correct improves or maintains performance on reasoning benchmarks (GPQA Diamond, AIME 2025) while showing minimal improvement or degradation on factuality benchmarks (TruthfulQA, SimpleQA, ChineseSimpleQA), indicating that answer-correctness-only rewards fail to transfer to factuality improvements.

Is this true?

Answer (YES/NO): YES